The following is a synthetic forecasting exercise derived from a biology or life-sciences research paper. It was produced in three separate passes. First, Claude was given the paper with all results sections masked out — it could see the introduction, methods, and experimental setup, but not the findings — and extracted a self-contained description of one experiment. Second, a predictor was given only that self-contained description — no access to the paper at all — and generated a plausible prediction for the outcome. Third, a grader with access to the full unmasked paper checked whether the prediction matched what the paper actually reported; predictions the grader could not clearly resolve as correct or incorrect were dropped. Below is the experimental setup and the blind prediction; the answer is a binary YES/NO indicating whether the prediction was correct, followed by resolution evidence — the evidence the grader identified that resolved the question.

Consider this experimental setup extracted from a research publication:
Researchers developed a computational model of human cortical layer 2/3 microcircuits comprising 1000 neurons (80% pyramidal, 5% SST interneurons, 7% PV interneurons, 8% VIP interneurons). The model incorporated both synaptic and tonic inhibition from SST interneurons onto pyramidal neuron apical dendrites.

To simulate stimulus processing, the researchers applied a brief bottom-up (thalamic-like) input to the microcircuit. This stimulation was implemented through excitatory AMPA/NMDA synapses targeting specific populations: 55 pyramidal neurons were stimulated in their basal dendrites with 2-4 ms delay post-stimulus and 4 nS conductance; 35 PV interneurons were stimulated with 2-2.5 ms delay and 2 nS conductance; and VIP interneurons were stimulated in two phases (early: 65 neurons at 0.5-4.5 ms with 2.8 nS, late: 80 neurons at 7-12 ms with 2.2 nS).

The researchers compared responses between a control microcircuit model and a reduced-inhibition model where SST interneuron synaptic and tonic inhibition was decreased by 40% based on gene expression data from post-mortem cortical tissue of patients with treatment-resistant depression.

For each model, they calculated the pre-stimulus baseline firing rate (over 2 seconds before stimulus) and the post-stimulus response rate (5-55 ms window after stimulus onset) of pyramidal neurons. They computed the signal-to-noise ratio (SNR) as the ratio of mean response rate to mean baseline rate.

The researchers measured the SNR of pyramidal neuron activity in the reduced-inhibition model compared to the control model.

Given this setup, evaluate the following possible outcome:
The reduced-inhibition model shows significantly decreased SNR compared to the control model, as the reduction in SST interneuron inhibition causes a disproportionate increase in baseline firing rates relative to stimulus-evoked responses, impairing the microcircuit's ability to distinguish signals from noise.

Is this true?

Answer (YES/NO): YES